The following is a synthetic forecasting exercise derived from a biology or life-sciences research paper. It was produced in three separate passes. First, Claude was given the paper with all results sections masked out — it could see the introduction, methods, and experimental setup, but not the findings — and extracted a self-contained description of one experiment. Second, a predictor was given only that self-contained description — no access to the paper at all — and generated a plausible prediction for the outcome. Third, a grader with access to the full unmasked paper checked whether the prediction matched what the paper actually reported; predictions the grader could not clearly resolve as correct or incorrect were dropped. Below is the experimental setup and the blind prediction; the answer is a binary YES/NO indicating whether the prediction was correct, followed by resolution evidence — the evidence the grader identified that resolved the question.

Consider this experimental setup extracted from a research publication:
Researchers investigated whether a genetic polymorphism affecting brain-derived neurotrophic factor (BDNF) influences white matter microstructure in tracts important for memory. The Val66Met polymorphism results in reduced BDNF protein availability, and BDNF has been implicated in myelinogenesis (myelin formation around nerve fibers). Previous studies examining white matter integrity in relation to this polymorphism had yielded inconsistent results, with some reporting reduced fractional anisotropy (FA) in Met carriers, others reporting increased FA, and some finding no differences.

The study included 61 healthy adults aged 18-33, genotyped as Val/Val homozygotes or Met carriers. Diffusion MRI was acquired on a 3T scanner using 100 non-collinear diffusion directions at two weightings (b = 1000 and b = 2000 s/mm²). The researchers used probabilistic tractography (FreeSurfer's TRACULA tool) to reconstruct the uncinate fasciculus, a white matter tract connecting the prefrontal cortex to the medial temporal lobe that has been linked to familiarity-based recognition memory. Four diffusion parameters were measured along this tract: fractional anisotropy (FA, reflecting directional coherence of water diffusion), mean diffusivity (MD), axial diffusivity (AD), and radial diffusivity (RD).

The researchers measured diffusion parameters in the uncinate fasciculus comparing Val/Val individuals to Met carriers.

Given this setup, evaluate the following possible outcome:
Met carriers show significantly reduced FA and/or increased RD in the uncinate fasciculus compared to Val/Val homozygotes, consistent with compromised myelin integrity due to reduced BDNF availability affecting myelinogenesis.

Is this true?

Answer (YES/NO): NO